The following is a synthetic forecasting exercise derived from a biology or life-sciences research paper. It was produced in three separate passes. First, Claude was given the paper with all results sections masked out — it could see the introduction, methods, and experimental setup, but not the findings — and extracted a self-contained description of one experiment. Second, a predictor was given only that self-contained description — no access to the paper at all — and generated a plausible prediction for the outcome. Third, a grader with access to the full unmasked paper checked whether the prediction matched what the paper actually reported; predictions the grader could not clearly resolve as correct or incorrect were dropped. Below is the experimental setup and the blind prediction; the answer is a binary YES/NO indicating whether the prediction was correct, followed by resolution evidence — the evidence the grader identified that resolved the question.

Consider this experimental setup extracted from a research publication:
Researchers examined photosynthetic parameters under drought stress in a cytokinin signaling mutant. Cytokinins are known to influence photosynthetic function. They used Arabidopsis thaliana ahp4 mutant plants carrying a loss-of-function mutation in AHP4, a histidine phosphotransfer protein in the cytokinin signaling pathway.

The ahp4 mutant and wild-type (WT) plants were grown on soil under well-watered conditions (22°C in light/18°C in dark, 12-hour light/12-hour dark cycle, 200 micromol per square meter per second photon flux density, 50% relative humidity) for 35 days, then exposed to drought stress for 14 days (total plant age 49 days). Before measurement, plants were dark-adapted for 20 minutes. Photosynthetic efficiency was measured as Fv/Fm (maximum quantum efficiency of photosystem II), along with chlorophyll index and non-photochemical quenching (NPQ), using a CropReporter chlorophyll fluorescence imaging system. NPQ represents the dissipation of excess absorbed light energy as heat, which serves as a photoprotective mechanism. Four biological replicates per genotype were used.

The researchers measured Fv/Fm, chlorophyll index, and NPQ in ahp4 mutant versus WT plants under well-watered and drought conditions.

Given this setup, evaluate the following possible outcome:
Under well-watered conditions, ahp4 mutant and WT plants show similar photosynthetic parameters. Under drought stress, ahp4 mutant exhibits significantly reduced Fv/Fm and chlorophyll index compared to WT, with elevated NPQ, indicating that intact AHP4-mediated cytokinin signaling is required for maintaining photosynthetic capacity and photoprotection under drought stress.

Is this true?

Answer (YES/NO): NO